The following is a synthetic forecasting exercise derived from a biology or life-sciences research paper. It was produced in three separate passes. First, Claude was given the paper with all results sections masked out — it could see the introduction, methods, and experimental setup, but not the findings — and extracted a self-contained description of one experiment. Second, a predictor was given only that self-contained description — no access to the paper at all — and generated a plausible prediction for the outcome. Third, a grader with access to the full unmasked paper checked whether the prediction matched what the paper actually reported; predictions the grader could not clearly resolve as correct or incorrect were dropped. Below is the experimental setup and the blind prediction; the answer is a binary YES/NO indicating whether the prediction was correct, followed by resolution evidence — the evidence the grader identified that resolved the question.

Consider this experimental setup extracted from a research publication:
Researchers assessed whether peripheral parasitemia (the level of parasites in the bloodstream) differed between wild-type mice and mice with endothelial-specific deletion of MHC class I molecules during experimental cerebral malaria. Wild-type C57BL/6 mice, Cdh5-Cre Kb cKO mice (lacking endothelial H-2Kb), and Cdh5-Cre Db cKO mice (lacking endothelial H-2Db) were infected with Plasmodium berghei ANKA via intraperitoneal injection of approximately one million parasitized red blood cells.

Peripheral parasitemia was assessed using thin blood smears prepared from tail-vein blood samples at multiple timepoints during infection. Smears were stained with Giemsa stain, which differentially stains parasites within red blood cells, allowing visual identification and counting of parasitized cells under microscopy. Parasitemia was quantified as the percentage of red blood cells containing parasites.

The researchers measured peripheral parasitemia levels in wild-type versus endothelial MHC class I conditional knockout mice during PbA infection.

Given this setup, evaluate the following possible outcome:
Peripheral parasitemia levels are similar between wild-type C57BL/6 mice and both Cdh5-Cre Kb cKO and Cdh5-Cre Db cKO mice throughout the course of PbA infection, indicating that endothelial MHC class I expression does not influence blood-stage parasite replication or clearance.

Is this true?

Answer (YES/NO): YES